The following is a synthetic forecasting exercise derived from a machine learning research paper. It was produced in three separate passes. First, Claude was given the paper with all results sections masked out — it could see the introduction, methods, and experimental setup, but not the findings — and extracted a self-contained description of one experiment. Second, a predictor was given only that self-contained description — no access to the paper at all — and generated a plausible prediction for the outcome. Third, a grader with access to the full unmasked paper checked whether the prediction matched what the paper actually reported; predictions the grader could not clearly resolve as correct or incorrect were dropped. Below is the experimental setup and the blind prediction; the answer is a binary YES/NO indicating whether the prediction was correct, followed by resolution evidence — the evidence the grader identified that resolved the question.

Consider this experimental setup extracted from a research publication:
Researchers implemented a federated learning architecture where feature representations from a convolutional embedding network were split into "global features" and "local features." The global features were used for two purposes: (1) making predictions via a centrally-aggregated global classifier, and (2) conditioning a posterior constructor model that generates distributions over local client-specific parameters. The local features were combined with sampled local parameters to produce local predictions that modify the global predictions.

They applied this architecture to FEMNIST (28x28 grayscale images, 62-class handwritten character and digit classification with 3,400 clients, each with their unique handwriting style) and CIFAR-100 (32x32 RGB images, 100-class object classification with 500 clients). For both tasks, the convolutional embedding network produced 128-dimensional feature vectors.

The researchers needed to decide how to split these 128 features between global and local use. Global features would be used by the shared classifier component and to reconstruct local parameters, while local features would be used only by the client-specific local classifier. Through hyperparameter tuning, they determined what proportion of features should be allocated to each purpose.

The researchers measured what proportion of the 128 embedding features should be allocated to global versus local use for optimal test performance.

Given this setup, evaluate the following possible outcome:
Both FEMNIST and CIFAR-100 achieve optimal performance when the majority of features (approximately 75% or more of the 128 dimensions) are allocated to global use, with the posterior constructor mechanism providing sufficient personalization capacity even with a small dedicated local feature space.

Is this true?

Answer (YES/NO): YES